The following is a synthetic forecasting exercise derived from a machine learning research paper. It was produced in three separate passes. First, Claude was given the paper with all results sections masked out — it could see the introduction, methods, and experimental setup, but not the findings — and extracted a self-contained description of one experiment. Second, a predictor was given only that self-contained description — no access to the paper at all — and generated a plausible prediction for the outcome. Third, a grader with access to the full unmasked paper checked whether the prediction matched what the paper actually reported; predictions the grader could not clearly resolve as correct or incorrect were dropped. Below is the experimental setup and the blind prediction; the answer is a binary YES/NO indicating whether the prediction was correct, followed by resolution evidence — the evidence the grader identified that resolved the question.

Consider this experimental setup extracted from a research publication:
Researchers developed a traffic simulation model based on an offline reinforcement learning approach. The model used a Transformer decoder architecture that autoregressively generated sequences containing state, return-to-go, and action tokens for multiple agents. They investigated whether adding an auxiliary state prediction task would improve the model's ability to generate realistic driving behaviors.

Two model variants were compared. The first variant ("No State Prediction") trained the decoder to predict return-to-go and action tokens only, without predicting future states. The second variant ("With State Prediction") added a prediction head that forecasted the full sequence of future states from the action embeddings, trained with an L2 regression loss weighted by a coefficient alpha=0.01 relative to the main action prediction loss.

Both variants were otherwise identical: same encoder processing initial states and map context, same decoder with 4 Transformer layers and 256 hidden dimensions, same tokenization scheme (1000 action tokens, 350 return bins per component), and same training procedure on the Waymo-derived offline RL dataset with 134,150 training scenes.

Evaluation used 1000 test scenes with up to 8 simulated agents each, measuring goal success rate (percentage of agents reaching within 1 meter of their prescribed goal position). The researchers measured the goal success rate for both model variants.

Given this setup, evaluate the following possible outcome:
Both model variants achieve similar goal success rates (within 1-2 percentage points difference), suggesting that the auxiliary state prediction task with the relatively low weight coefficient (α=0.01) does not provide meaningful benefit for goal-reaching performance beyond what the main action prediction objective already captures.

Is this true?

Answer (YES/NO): NO